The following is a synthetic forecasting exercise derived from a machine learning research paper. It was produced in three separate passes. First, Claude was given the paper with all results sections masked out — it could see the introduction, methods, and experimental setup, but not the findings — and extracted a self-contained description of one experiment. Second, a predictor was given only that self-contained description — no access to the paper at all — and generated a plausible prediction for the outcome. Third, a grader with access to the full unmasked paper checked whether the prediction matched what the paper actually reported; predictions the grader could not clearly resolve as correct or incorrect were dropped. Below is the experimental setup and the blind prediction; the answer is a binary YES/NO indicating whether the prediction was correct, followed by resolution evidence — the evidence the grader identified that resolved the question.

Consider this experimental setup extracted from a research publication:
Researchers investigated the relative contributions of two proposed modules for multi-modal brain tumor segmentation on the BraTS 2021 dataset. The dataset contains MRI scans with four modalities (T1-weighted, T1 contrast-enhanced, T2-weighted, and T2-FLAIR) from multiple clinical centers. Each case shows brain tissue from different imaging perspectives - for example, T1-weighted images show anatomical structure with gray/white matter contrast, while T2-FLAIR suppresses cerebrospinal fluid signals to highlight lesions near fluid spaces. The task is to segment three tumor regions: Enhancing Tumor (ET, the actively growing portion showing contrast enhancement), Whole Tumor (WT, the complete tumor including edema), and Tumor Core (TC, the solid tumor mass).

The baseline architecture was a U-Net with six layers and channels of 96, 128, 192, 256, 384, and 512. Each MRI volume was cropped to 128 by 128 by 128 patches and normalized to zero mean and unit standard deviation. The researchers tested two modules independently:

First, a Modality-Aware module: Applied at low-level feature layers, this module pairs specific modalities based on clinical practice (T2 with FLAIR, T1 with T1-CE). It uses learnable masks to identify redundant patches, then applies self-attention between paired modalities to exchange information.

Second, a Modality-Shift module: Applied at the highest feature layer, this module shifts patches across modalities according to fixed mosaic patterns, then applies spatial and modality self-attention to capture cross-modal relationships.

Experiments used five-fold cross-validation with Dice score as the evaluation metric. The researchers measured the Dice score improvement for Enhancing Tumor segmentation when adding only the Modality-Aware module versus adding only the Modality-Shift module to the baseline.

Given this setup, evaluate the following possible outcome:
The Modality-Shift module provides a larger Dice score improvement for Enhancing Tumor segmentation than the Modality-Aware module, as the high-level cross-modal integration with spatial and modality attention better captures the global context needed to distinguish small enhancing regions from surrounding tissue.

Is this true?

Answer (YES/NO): NO